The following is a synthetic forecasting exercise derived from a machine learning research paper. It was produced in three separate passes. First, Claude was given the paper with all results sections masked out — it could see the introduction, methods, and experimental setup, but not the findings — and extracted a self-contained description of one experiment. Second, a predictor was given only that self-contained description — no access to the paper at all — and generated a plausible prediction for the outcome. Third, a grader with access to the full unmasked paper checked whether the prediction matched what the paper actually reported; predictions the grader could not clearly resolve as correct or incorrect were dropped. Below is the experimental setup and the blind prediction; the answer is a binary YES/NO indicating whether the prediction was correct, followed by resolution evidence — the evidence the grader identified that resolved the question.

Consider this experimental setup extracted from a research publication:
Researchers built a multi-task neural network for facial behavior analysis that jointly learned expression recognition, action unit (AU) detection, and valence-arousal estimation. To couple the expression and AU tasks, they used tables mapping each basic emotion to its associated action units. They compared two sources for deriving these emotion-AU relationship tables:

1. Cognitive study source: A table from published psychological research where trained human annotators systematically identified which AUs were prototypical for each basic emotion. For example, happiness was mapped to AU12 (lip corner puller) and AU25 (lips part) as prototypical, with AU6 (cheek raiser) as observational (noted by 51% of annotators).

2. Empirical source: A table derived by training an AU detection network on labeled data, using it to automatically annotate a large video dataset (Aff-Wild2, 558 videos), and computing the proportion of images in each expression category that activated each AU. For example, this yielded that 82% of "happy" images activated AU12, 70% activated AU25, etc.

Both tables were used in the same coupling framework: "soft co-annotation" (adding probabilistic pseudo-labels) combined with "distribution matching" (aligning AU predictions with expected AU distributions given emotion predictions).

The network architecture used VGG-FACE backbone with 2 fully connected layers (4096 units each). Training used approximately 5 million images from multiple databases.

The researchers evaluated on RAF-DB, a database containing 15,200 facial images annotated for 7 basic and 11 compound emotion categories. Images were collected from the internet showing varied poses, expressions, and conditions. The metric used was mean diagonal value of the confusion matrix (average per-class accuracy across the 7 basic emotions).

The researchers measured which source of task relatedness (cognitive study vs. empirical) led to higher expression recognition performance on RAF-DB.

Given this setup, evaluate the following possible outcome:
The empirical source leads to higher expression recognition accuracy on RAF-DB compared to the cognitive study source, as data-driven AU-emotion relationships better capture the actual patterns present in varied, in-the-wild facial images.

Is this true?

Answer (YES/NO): YES